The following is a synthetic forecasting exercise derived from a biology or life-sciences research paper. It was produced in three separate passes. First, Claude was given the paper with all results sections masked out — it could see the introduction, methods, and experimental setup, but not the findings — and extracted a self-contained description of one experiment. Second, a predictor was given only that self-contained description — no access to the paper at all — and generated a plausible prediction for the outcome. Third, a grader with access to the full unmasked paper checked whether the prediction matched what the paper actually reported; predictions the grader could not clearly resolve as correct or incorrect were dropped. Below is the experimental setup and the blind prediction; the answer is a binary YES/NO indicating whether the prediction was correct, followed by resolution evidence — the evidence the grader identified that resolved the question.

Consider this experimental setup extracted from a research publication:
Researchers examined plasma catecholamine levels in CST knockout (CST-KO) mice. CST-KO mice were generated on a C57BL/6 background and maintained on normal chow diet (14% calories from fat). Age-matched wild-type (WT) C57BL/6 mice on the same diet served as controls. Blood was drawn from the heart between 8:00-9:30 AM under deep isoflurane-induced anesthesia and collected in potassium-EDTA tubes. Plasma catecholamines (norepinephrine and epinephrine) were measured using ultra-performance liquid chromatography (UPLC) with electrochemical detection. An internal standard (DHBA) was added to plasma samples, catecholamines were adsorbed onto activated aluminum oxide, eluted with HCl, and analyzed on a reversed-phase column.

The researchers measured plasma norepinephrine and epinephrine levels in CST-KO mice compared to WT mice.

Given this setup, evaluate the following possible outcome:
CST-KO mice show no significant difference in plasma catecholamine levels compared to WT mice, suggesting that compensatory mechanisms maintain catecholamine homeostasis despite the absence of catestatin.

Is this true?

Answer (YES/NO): NO